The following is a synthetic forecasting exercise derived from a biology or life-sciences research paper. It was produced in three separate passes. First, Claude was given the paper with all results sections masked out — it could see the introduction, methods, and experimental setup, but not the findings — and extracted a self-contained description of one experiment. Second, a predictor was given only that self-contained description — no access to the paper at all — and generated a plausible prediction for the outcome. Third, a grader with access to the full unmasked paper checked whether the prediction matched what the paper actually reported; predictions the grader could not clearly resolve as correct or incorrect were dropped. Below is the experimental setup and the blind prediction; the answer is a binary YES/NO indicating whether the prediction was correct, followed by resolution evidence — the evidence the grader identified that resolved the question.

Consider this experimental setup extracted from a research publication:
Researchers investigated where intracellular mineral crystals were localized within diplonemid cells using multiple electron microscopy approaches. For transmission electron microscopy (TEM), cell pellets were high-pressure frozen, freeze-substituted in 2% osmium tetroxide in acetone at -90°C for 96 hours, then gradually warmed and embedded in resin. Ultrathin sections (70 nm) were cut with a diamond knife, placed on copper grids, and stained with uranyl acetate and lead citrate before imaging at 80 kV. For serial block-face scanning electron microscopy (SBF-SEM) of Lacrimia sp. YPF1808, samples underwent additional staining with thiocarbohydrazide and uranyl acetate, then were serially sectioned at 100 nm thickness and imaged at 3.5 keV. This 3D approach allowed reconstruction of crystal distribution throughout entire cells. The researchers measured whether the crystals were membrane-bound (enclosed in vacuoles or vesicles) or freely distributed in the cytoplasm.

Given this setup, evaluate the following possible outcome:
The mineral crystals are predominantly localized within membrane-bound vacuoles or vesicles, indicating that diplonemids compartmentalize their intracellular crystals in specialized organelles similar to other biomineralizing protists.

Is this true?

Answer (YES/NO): YES